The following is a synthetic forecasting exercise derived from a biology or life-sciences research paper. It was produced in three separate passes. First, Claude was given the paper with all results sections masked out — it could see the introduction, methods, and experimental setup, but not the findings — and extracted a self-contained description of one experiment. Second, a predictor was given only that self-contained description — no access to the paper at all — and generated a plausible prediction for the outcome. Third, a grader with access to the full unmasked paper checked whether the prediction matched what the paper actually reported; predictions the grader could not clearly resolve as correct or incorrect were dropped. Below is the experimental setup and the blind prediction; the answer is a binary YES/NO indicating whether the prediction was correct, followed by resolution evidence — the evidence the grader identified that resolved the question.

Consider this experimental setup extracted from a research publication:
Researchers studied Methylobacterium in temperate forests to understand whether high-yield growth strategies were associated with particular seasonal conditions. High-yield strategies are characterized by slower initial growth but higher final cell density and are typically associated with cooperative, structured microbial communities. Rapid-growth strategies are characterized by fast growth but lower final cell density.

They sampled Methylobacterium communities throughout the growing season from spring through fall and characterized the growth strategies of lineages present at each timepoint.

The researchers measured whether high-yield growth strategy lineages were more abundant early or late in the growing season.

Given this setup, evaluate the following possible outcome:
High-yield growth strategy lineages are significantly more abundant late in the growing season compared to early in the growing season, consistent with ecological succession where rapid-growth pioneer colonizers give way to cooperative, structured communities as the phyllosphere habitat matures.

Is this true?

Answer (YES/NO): NO